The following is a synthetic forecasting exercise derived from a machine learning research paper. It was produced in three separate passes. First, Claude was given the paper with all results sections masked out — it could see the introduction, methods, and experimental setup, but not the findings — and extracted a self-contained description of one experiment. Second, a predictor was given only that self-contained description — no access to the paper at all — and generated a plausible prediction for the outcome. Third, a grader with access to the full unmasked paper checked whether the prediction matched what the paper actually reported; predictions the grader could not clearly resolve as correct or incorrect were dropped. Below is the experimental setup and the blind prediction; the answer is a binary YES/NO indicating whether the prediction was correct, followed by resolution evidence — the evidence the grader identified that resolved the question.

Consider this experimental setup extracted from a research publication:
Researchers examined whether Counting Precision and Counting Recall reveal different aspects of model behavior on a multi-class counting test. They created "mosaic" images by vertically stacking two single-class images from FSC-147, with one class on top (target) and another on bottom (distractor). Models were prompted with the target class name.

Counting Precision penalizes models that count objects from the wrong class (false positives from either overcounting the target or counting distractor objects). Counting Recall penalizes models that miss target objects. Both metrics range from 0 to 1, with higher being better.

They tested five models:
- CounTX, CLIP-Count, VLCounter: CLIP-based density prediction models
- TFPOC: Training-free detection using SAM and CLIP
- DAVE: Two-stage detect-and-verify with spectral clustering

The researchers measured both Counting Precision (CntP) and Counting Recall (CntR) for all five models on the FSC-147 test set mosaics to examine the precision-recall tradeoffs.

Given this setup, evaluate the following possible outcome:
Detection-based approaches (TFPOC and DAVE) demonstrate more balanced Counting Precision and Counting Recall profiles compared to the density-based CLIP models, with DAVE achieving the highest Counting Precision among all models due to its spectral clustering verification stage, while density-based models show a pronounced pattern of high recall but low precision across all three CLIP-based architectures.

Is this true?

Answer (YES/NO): NO